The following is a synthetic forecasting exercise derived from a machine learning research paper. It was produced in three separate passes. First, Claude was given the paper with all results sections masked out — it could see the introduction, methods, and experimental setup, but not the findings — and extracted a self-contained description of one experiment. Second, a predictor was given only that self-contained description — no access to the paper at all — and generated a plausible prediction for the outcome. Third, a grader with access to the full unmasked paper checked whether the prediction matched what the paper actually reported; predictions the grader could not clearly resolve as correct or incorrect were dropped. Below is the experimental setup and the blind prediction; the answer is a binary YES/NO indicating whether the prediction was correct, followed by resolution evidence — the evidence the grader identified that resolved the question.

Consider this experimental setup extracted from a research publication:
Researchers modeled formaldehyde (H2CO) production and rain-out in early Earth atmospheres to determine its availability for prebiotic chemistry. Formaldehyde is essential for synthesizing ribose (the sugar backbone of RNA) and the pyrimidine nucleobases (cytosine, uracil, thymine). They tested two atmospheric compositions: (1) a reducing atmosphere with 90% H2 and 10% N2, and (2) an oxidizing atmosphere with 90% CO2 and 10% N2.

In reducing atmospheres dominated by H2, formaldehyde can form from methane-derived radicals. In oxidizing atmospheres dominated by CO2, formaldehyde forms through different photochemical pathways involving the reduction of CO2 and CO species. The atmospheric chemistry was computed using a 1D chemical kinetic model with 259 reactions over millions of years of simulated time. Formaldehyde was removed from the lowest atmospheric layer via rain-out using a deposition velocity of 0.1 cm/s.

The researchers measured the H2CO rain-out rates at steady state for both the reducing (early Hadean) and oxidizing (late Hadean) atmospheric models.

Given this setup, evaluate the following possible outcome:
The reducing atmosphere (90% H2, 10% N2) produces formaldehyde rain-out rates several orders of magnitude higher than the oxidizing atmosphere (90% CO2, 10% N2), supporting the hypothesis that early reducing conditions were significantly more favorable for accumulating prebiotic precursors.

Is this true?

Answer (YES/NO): NO